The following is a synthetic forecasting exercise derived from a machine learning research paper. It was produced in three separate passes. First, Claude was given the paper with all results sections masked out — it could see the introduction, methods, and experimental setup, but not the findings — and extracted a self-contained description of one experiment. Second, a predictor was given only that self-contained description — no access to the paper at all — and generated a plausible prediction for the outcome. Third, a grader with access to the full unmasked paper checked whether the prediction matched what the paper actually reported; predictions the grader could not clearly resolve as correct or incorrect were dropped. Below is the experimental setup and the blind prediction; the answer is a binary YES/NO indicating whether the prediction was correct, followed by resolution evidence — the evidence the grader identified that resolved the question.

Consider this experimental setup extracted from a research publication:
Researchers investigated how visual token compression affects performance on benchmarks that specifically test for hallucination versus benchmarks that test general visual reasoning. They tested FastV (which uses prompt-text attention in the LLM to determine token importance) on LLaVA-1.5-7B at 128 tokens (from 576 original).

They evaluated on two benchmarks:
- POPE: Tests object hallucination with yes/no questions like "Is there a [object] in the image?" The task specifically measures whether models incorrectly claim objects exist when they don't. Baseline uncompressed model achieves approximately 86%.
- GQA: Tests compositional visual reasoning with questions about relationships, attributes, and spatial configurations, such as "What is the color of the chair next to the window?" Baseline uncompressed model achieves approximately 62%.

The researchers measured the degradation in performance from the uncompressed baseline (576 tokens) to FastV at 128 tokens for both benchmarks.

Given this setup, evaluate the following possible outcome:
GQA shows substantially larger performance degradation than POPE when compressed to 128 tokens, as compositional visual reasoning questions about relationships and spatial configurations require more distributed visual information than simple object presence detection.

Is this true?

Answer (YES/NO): NO